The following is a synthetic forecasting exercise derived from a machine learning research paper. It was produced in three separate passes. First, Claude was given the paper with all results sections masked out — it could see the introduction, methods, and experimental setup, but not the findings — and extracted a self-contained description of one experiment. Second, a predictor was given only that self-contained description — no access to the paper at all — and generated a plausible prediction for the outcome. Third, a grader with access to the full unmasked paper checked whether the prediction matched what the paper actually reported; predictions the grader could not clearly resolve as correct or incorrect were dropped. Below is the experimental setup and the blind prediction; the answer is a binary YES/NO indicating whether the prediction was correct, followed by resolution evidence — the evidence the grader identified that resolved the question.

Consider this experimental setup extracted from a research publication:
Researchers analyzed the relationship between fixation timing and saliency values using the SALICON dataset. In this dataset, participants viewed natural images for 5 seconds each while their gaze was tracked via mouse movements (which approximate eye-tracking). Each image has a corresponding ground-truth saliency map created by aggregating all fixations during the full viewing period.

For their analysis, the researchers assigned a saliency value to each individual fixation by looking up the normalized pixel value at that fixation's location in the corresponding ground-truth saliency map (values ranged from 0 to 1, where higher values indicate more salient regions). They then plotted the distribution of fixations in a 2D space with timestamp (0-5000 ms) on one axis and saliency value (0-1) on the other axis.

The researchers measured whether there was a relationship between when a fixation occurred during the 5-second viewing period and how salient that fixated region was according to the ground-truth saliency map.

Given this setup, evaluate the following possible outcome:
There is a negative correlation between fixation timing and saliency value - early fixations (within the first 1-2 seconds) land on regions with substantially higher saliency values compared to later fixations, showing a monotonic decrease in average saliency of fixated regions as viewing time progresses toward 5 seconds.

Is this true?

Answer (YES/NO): NO